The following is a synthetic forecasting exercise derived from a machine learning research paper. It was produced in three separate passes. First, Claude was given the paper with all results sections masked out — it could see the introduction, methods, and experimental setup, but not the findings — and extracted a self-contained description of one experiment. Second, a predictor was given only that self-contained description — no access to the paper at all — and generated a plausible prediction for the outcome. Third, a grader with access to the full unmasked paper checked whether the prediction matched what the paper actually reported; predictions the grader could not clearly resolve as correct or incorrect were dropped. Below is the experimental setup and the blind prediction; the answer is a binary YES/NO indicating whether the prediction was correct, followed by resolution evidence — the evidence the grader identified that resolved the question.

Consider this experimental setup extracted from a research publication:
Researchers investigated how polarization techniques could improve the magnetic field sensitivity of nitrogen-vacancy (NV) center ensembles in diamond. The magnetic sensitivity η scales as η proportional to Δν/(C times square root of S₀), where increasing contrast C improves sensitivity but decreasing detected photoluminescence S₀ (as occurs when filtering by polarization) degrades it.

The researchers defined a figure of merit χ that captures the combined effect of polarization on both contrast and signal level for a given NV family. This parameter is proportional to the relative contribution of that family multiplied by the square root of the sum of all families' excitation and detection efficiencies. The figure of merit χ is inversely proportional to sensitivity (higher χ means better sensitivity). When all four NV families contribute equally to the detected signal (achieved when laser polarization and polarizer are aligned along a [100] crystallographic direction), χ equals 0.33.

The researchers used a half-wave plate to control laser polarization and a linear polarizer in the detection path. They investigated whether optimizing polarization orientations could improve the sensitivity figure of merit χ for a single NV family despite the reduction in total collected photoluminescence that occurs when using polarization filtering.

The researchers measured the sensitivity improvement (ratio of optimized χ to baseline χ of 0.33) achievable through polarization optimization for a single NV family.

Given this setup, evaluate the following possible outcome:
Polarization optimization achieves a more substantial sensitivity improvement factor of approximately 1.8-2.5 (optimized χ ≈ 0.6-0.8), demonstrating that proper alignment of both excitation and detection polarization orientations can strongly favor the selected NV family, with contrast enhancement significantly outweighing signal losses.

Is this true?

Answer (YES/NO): YES